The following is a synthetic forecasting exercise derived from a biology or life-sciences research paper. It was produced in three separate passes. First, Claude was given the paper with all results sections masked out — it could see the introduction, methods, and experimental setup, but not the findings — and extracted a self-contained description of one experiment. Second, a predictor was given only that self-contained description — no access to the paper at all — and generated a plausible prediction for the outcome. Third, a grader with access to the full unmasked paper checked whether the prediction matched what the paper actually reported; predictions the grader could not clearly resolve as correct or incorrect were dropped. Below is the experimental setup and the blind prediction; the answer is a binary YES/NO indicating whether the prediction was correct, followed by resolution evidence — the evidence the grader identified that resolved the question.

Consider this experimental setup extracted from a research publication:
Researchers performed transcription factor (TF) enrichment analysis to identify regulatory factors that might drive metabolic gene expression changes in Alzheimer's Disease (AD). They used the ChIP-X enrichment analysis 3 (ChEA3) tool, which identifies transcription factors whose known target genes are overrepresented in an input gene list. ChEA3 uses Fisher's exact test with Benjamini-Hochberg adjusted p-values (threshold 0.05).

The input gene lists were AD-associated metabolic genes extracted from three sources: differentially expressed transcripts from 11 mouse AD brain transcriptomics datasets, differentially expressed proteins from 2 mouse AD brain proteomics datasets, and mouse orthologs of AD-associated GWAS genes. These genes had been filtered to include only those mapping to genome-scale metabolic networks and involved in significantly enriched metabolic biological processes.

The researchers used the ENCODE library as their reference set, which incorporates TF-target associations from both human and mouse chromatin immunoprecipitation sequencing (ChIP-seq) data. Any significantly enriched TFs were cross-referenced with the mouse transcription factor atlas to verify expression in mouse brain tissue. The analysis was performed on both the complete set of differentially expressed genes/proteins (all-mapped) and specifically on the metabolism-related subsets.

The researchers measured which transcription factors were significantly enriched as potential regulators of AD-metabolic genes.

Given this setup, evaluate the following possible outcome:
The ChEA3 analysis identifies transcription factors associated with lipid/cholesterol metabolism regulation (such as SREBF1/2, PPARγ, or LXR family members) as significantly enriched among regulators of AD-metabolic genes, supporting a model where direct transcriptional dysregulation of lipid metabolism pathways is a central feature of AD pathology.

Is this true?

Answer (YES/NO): YES